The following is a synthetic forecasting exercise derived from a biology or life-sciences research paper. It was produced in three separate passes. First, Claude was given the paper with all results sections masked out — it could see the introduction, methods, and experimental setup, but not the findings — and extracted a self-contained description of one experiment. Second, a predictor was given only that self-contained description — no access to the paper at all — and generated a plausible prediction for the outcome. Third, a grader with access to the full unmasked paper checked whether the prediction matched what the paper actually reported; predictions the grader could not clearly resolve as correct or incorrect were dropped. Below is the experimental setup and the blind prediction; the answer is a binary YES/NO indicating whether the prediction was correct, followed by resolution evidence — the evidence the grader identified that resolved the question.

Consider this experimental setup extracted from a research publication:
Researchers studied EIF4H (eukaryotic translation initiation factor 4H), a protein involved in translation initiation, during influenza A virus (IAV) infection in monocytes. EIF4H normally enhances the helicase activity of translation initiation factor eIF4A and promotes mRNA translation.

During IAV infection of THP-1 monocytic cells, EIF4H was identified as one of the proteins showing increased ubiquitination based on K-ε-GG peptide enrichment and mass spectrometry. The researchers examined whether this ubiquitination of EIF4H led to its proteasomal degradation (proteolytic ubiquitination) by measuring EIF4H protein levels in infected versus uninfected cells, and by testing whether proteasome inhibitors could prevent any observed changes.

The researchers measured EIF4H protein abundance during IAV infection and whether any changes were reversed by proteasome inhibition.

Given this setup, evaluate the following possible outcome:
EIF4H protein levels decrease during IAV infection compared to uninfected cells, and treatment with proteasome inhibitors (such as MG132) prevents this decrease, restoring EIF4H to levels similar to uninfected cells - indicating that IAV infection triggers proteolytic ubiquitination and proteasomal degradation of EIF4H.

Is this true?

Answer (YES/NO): YES